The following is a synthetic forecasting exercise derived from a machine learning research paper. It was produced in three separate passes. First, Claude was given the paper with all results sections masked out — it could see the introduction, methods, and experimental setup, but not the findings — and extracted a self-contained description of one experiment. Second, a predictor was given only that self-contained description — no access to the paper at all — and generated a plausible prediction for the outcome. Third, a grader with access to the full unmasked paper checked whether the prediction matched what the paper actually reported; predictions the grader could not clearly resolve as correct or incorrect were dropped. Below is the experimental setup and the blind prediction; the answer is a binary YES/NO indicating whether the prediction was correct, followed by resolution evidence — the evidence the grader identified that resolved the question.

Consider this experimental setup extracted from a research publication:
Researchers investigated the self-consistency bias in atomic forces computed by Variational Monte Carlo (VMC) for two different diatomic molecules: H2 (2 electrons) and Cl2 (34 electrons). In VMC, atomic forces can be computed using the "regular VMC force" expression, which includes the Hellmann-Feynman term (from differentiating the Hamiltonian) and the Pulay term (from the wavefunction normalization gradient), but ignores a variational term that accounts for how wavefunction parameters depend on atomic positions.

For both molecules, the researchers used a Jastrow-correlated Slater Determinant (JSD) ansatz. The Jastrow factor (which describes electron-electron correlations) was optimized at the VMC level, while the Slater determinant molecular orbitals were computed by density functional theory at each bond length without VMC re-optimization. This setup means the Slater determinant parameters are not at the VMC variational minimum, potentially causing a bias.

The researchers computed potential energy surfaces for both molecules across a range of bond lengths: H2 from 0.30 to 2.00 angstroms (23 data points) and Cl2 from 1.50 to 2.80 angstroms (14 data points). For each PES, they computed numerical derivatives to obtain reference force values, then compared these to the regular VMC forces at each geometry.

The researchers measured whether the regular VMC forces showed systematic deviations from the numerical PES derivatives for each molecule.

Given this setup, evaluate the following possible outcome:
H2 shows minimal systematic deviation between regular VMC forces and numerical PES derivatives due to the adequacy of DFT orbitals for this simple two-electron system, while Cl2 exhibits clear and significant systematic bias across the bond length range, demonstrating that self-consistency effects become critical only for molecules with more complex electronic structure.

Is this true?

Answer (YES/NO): NO